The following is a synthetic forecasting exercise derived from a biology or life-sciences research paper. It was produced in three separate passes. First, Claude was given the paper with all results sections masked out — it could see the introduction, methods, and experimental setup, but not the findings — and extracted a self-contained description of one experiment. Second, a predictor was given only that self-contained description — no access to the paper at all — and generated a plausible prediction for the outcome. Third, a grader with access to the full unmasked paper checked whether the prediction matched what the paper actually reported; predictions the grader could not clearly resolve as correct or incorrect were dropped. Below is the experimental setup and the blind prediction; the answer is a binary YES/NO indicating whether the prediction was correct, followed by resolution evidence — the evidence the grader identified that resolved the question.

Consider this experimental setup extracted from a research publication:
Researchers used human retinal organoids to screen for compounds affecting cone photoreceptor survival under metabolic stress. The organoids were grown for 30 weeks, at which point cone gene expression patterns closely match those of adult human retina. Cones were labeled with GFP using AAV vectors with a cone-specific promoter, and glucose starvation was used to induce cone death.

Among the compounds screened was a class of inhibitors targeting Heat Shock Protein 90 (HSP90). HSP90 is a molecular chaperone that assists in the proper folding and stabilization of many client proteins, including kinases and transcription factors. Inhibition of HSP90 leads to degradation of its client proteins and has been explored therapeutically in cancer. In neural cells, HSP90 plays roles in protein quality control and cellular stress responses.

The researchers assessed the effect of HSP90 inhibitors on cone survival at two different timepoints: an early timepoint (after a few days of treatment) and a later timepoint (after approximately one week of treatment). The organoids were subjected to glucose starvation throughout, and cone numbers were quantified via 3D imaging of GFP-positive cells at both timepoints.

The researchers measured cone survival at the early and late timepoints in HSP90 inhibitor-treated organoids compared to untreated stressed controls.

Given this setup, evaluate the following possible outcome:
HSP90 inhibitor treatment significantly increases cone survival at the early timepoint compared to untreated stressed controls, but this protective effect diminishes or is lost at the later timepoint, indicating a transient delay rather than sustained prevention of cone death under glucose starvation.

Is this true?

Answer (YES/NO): YES